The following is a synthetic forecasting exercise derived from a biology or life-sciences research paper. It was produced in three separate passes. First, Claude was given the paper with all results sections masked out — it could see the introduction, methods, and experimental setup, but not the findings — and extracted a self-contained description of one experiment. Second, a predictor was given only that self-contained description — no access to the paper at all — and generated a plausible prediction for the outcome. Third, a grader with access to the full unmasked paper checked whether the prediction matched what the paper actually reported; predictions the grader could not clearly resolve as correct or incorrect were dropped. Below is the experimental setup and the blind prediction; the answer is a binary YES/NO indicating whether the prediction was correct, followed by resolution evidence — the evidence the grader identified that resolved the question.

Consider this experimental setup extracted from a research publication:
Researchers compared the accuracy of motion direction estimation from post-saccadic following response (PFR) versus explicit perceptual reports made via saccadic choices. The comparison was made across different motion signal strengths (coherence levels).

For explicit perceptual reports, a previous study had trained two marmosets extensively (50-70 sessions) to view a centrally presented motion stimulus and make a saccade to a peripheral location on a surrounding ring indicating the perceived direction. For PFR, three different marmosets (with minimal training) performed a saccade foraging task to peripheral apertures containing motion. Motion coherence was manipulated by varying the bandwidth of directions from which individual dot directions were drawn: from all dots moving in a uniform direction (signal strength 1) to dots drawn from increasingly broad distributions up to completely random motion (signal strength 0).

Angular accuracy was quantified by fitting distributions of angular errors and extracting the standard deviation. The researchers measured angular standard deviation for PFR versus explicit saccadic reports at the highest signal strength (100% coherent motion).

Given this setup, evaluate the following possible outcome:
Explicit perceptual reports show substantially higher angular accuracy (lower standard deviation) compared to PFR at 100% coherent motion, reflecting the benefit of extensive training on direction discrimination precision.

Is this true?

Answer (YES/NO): YES